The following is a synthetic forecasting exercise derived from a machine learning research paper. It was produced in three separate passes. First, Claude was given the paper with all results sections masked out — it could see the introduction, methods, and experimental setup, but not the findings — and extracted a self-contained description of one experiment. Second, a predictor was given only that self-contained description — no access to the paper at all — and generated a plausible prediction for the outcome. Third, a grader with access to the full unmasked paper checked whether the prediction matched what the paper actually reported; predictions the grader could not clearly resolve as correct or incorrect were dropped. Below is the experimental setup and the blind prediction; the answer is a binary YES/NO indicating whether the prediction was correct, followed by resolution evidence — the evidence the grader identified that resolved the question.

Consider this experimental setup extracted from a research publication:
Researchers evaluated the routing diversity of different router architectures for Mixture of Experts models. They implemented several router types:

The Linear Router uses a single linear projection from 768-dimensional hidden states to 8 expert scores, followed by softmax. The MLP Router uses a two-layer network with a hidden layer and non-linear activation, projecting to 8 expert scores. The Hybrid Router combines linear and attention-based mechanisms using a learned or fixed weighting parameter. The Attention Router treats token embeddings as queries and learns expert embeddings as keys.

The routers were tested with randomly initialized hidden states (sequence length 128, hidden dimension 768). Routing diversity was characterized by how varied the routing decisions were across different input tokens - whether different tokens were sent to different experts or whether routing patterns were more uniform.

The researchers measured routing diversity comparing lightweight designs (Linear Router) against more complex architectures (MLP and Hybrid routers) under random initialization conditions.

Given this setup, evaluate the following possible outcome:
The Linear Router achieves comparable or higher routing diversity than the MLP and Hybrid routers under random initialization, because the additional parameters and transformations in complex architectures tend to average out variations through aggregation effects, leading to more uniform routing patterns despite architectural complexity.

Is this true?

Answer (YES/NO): NO